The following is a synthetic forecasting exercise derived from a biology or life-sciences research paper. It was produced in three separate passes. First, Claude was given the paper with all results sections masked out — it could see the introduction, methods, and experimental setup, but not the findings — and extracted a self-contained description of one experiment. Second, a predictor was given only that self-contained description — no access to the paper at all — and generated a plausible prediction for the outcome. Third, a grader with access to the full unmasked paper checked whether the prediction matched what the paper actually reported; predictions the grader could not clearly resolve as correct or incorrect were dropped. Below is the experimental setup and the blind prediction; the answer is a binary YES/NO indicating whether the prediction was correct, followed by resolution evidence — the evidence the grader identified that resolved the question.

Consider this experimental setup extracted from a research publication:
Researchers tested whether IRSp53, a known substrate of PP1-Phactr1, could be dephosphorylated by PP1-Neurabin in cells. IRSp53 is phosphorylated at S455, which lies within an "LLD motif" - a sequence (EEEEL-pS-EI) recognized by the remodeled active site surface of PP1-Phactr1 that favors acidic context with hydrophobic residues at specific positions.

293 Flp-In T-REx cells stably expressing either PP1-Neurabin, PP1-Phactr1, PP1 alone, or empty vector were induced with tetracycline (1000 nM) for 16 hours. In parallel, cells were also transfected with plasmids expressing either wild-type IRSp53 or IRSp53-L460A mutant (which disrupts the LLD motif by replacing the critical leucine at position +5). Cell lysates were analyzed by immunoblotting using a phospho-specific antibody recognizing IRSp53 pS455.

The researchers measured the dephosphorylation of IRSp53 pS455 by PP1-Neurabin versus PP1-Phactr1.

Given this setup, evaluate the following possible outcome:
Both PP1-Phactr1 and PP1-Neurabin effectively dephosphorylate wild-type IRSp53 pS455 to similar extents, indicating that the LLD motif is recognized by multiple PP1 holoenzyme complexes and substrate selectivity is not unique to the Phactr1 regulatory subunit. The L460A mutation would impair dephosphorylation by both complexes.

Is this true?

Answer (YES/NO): NO